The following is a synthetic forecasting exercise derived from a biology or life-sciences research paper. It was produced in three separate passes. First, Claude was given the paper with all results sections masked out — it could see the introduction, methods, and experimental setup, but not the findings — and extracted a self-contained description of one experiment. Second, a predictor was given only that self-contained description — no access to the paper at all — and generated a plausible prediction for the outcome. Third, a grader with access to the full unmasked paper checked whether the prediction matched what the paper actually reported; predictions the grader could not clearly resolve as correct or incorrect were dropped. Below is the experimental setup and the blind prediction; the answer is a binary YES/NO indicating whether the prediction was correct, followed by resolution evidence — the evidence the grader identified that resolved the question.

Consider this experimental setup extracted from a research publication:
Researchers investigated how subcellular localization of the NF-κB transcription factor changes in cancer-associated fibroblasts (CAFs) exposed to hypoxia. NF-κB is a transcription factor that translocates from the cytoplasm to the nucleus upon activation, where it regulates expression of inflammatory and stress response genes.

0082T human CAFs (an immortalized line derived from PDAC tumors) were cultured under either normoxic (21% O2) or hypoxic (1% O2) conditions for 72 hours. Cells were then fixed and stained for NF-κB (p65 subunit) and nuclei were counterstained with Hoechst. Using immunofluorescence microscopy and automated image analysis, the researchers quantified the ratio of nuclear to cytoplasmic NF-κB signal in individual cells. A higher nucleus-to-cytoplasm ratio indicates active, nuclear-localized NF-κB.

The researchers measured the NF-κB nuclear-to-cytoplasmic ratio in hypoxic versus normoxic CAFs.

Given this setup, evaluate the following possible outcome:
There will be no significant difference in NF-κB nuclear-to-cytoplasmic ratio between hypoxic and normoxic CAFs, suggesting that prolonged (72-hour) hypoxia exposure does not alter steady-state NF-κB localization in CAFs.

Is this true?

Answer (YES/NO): NO